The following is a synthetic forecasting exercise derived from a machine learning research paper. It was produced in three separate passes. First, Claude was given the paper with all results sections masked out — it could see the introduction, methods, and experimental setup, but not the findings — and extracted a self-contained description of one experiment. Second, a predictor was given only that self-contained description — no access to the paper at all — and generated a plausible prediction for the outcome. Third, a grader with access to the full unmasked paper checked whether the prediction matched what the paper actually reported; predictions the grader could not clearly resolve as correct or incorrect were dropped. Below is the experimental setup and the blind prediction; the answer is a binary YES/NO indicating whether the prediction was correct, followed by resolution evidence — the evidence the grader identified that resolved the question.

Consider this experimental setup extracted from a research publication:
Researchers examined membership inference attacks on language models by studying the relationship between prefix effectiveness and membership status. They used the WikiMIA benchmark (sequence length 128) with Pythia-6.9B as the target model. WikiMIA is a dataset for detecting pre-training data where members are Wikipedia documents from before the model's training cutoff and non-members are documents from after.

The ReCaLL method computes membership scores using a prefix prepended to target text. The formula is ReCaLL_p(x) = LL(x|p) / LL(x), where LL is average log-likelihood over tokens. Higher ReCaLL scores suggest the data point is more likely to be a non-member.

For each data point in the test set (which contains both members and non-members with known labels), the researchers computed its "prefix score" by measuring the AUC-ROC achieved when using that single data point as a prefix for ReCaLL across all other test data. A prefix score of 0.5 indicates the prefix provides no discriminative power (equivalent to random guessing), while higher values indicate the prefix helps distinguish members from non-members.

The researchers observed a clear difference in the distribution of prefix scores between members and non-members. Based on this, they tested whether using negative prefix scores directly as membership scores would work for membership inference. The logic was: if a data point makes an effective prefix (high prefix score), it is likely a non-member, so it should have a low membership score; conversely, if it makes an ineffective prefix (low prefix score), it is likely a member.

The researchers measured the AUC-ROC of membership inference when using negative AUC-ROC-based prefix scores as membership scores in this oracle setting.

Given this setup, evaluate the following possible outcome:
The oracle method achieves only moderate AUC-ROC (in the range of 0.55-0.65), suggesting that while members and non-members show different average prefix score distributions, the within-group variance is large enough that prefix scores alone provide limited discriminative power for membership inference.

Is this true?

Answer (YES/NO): NO